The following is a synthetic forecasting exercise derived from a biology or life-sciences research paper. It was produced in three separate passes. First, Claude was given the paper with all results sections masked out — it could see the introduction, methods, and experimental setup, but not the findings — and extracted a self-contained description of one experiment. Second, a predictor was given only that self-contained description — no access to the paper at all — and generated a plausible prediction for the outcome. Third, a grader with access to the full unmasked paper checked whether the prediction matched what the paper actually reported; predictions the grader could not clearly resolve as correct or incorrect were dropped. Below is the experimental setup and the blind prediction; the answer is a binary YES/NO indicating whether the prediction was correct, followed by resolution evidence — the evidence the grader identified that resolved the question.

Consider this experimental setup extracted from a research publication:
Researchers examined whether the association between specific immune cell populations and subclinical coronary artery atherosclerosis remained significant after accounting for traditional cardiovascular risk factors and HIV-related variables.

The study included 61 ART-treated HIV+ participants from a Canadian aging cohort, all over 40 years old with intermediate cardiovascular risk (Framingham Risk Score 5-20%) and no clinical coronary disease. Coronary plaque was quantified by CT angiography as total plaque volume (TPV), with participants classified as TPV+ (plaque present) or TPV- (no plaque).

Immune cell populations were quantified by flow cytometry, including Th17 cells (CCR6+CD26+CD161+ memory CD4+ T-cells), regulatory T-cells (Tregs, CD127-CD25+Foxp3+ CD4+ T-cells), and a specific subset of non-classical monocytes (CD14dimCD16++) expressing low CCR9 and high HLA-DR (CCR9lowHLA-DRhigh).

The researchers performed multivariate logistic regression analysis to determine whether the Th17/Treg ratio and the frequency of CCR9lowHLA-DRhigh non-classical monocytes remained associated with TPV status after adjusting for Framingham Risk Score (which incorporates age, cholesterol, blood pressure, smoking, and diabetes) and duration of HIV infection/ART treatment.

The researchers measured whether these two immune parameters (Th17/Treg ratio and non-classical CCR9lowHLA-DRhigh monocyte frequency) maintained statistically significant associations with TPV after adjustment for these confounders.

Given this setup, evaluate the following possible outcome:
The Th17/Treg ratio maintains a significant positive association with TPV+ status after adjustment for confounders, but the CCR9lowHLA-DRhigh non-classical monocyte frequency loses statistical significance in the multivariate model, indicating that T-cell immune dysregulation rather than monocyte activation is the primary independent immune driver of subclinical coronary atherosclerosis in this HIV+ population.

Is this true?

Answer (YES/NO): NO